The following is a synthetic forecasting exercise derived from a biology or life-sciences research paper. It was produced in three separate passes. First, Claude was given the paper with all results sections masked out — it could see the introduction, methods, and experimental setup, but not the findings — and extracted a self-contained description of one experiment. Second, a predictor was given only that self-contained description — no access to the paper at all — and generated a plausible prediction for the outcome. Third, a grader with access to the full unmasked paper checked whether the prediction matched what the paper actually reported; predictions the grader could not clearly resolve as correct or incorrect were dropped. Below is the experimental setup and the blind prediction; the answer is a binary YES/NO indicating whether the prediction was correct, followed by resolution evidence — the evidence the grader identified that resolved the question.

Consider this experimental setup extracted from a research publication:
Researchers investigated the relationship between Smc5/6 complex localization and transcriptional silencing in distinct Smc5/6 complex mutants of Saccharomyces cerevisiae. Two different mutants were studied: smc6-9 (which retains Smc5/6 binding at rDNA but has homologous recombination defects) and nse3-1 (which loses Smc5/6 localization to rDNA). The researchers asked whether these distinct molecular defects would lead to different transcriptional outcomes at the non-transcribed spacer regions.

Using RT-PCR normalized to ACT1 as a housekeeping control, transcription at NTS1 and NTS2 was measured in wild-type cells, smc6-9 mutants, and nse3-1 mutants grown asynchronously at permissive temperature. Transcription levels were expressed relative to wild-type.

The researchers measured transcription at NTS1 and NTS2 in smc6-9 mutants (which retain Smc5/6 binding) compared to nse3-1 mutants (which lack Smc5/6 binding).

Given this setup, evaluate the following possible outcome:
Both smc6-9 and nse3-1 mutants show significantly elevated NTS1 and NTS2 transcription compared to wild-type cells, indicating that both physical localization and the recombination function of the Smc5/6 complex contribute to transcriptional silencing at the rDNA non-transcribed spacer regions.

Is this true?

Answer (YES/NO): NO